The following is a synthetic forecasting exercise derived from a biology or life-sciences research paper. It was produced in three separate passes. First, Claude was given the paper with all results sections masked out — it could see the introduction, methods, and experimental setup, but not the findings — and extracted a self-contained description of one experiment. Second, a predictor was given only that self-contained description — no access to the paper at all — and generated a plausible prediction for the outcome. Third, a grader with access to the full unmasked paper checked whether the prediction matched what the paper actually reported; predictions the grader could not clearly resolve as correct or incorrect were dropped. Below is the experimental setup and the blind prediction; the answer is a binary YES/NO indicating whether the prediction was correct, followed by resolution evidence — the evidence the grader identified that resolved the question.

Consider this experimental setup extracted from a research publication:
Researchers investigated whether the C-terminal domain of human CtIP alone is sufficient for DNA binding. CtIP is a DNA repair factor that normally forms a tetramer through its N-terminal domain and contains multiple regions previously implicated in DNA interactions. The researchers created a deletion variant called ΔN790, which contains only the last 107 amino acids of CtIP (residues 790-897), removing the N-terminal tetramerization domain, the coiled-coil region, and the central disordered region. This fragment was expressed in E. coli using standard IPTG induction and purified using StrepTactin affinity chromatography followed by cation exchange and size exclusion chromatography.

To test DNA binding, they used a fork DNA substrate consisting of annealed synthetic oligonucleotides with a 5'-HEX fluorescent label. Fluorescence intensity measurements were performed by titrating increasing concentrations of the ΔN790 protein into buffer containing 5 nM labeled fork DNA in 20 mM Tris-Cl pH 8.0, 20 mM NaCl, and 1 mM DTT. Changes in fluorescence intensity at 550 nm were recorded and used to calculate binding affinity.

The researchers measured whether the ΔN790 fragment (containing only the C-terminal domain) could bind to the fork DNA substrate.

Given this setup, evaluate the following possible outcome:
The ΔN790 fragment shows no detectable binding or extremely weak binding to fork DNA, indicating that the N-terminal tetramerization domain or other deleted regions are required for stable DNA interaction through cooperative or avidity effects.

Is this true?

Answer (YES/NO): NO